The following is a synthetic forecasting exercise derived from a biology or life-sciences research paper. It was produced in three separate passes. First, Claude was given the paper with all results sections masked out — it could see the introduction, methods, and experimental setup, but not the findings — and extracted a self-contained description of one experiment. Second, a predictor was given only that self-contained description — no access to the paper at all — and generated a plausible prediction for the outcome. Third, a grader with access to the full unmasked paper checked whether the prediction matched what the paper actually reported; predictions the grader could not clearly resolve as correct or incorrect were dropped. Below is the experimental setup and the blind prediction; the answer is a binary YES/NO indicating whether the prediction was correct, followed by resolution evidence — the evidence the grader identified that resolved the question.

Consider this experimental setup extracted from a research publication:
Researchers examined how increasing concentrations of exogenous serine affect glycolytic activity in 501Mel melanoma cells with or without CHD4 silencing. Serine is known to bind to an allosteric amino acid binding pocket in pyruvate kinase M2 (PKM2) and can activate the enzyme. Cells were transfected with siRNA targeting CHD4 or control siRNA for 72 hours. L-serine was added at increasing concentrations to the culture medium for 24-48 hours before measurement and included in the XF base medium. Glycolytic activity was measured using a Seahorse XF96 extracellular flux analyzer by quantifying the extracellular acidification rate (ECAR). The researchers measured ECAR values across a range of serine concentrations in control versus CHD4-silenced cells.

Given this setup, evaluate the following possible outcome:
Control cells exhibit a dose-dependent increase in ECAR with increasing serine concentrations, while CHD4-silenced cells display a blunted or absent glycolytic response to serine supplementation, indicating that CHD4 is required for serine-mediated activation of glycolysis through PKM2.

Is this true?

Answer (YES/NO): NO